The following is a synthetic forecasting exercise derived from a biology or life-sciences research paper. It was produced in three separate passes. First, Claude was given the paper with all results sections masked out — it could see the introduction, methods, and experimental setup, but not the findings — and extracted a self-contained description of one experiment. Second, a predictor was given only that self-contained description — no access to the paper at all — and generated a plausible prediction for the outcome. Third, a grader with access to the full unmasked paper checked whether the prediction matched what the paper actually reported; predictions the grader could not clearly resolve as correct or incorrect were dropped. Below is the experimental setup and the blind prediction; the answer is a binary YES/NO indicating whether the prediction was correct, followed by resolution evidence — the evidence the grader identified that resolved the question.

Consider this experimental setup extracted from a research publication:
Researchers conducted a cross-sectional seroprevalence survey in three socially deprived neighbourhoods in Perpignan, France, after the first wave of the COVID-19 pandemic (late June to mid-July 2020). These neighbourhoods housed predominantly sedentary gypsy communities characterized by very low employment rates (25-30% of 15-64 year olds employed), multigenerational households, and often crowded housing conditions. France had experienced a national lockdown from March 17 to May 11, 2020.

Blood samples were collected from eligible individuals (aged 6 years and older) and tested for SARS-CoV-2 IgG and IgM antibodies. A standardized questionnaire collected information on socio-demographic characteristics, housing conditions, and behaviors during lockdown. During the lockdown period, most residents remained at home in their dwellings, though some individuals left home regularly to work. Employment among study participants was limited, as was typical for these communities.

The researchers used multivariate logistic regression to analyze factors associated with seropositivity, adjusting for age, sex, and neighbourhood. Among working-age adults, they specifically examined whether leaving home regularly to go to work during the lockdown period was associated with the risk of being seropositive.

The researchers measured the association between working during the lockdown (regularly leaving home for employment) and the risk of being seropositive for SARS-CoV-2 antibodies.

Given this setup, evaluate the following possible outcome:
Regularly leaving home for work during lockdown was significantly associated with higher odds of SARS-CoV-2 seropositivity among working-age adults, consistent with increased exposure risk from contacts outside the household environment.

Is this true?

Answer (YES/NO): NO